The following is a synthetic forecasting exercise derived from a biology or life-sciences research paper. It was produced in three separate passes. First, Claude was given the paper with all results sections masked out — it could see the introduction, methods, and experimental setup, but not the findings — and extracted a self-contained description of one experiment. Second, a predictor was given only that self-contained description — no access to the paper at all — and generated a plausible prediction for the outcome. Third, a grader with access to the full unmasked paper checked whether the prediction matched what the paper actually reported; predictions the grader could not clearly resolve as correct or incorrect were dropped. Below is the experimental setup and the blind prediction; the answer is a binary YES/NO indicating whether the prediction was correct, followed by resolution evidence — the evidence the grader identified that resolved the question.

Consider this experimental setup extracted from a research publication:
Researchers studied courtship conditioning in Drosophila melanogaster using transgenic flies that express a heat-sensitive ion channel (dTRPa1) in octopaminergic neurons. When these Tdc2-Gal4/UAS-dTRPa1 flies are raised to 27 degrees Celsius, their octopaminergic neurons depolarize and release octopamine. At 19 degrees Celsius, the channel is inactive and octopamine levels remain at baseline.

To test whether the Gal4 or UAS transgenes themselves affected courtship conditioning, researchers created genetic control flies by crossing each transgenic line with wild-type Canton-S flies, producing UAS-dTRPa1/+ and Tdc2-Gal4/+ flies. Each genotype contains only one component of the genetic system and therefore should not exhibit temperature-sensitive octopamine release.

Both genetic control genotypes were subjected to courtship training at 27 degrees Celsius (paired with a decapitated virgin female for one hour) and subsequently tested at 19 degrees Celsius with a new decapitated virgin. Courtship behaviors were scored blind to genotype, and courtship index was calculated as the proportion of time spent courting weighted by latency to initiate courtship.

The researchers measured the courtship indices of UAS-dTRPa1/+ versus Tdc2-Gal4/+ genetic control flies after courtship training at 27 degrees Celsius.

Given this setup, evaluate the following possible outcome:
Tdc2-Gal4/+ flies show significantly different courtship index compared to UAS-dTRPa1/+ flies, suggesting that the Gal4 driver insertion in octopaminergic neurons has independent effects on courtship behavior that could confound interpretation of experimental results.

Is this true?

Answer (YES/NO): NO